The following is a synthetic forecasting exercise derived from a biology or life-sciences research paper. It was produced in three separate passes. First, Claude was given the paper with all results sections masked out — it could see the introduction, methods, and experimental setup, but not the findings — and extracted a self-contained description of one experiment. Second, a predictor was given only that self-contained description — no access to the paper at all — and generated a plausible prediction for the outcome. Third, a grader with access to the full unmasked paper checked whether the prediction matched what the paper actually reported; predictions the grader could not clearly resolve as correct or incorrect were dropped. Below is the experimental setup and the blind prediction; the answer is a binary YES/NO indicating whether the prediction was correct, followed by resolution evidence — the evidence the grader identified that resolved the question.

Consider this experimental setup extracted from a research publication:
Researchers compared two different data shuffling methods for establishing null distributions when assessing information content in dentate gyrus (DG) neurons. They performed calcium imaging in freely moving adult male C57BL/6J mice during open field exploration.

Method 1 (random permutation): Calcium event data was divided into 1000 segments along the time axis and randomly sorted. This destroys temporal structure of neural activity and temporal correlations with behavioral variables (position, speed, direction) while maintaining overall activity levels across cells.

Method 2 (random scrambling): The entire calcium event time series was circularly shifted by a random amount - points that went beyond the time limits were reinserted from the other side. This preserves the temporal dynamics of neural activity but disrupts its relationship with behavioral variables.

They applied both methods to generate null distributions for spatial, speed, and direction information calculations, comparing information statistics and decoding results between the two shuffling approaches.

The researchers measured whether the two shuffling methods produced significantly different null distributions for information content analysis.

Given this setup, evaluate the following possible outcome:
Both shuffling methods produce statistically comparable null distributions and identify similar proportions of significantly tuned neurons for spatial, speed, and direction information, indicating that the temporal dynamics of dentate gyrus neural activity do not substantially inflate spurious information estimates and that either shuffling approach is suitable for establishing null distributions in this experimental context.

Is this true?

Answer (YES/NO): YES